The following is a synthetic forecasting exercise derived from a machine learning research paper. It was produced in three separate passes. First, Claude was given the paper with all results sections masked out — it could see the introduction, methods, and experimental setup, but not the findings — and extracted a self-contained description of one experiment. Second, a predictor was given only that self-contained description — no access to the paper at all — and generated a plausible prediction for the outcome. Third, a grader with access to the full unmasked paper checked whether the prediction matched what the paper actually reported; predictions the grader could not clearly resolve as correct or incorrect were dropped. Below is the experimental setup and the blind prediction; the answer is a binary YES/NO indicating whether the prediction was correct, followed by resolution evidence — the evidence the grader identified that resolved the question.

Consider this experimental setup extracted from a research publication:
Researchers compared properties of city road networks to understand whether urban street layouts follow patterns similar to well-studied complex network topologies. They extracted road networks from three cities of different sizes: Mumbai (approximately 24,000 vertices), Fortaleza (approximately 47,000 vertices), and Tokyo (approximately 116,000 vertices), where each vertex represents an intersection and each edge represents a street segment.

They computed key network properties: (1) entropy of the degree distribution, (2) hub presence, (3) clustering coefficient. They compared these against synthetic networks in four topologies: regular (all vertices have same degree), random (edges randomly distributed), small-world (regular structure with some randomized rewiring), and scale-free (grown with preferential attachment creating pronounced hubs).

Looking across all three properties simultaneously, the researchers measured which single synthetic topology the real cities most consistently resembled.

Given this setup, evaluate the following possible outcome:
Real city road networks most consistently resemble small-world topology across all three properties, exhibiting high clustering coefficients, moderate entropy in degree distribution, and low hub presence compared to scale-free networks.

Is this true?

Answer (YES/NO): NO